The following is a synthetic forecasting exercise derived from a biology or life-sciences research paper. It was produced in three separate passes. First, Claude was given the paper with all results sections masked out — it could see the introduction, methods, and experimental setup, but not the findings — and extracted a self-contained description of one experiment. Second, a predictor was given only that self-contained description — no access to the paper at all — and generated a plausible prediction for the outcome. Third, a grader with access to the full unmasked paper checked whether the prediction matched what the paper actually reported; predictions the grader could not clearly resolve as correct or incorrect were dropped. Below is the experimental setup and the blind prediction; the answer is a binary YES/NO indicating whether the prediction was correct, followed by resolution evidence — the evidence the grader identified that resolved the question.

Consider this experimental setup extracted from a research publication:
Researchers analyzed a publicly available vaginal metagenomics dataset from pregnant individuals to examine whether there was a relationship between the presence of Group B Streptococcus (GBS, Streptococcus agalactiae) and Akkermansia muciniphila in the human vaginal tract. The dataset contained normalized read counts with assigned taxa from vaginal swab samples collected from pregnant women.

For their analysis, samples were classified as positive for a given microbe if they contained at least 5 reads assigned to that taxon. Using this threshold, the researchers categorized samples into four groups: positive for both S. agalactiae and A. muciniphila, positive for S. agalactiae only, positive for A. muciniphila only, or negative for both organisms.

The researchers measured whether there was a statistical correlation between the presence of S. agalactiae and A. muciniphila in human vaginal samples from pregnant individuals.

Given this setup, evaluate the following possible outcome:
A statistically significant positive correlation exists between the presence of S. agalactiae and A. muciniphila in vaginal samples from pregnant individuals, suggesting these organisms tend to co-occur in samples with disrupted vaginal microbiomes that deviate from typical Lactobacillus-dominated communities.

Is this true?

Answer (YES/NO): NO